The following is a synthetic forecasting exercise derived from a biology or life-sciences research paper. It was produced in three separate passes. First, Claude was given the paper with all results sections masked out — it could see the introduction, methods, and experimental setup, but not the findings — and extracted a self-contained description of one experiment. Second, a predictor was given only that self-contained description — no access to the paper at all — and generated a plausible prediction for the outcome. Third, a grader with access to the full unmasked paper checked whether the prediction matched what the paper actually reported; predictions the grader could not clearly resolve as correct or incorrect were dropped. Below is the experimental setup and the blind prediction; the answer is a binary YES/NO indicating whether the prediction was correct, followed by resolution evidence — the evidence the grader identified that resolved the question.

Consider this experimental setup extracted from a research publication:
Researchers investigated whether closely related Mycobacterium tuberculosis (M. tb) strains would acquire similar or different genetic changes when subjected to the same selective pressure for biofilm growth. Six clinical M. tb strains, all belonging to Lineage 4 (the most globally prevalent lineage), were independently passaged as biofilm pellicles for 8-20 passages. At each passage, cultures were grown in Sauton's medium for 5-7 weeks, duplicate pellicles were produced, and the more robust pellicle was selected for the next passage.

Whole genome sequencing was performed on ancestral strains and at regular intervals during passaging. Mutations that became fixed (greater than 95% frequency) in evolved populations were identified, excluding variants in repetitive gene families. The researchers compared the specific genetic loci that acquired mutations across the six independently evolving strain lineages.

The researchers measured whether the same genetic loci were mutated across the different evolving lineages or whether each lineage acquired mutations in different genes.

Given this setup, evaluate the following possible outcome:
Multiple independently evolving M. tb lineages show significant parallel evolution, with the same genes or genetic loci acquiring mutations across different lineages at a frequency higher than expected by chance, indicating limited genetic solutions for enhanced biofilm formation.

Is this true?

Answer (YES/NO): NO